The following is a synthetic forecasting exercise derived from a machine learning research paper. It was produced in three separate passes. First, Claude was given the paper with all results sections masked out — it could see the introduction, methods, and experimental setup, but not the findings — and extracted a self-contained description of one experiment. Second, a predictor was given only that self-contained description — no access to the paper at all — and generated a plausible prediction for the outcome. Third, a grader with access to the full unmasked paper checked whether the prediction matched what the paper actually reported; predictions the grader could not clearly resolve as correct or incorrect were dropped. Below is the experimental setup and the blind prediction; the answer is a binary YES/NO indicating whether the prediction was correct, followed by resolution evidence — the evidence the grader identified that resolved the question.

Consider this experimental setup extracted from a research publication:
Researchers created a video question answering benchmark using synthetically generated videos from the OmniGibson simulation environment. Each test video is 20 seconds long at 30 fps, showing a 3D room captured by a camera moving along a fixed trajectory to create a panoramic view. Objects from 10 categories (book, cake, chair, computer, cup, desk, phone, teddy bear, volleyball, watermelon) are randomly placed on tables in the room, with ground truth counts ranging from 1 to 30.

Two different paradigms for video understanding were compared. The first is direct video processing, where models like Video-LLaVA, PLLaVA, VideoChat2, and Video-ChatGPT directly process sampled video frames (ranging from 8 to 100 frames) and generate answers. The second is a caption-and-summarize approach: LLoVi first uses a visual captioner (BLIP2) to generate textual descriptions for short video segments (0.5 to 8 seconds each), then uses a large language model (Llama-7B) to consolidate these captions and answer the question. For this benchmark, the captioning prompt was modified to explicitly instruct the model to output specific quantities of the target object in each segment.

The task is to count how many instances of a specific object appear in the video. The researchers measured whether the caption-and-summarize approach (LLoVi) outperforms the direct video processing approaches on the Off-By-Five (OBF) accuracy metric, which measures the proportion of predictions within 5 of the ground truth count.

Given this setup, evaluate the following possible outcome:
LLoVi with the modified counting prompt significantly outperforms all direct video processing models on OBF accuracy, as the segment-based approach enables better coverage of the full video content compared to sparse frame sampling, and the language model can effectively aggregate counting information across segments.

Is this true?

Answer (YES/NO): NO